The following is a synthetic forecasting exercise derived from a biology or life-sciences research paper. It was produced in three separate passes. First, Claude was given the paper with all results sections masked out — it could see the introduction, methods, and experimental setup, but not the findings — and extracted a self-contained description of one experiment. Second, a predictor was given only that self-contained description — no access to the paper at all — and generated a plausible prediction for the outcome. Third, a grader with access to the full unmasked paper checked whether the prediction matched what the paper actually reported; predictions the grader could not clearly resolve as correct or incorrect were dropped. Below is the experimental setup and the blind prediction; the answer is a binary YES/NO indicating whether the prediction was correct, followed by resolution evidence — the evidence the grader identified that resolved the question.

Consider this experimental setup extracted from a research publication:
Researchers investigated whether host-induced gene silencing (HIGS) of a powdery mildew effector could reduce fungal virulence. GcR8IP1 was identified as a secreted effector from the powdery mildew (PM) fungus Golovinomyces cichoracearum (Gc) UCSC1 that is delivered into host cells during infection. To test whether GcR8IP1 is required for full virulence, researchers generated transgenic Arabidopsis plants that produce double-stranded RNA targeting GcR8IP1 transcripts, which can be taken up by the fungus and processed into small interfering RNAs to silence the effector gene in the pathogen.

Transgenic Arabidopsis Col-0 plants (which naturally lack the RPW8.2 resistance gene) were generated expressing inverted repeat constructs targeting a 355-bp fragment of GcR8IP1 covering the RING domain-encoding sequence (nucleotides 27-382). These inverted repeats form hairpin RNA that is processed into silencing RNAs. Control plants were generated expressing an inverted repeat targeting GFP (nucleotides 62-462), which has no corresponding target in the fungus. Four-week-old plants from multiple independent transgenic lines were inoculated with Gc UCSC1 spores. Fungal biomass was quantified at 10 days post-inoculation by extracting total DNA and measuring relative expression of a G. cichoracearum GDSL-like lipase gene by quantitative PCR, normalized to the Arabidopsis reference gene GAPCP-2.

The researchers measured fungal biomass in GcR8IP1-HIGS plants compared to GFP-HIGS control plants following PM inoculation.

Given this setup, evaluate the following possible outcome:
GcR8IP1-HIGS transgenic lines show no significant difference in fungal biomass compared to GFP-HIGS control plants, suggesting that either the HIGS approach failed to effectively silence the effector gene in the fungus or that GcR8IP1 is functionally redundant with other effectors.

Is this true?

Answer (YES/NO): NO